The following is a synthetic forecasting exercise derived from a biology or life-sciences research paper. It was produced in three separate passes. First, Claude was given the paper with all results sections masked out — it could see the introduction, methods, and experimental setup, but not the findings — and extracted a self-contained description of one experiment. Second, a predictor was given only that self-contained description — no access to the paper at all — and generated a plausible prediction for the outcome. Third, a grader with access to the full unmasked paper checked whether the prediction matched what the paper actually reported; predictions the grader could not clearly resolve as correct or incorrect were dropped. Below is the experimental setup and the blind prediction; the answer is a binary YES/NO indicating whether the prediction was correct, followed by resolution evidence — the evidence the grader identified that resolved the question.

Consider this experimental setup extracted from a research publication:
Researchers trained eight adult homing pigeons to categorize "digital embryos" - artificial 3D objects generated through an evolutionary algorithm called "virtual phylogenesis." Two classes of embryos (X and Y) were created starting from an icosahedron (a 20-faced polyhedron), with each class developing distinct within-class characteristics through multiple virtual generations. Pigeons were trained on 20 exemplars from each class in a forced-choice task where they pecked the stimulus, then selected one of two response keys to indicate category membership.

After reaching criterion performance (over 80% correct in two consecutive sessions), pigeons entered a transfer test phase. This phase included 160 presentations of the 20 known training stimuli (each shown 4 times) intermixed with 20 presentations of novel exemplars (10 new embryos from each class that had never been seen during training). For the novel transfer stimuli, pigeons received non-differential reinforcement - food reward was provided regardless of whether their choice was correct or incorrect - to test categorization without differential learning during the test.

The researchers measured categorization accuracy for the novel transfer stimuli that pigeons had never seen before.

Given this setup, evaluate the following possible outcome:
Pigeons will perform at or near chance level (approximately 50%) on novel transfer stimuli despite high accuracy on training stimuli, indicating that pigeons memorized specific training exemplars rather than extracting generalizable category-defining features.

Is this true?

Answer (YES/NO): NO